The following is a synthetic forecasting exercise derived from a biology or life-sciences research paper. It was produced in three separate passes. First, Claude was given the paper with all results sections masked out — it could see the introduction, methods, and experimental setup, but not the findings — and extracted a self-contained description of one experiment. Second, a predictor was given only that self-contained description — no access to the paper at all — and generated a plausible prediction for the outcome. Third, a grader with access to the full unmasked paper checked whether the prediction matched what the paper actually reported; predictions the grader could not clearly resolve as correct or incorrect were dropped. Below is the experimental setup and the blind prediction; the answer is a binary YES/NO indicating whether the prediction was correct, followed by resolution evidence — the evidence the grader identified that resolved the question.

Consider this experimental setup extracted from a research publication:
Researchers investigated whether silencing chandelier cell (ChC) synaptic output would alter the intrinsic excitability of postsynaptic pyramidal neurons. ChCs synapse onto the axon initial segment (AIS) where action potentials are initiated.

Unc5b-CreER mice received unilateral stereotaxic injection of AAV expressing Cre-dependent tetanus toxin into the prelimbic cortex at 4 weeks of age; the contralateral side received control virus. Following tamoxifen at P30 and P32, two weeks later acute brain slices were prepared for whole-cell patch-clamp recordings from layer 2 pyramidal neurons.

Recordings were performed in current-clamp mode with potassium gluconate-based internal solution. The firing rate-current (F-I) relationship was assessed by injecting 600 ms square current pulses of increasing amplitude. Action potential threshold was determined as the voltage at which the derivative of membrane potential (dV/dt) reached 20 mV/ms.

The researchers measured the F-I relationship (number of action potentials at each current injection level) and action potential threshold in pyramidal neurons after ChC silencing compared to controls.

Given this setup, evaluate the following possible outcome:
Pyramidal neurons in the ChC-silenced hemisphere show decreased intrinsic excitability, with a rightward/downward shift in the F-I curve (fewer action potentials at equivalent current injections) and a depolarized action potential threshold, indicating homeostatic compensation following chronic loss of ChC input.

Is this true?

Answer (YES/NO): NO